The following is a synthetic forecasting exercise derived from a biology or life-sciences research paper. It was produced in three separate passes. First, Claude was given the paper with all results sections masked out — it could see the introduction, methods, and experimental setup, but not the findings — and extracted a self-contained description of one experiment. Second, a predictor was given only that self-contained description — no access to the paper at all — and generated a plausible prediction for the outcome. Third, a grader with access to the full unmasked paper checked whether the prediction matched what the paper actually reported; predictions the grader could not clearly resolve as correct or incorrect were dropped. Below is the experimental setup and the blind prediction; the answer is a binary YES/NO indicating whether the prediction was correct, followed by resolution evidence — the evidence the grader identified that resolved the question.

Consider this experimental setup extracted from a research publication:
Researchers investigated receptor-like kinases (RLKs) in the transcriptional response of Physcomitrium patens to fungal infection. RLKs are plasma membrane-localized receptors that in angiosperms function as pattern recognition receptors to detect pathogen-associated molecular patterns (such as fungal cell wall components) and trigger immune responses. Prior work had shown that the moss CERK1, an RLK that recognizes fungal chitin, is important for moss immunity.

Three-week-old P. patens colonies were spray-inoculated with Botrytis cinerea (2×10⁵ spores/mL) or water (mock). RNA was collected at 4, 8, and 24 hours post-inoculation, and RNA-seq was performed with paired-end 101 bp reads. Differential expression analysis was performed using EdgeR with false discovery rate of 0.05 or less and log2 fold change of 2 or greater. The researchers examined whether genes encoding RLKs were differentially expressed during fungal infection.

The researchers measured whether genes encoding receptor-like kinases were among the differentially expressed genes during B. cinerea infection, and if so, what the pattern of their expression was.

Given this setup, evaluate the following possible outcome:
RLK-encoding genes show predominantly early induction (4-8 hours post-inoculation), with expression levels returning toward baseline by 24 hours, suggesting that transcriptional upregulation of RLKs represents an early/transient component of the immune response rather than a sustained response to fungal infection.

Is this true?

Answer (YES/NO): NO